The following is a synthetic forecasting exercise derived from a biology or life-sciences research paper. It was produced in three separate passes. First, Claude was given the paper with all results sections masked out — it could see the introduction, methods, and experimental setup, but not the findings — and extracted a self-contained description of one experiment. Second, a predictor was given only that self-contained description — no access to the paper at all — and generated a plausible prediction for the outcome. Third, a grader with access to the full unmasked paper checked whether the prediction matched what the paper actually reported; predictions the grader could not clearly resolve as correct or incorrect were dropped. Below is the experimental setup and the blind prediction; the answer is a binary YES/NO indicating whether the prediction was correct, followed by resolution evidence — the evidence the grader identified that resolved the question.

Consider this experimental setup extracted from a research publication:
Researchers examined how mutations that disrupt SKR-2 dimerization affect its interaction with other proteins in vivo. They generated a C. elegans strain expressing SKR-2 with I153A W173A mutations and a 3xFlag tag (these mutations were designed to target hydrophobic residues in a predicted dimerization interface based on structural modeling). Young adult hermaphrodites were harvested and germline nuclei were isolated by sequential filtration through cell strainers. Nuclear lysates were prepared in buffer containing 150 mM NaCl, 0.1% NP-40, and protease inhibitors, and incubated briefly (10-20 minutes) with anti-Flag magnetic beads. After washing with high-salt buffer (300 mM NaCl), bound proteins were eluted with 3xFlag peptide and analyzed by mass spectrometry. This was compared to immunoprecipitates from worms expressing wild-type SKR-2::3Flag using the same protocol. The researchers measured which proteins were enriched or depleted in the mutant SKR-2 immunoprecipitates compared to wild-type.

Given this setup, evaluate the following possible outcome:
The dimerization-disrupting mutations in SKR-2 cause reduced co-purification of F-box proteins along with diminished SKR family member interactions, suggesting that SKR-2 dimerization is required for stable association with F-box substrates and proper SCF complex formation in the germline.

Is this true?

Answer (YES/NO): NO